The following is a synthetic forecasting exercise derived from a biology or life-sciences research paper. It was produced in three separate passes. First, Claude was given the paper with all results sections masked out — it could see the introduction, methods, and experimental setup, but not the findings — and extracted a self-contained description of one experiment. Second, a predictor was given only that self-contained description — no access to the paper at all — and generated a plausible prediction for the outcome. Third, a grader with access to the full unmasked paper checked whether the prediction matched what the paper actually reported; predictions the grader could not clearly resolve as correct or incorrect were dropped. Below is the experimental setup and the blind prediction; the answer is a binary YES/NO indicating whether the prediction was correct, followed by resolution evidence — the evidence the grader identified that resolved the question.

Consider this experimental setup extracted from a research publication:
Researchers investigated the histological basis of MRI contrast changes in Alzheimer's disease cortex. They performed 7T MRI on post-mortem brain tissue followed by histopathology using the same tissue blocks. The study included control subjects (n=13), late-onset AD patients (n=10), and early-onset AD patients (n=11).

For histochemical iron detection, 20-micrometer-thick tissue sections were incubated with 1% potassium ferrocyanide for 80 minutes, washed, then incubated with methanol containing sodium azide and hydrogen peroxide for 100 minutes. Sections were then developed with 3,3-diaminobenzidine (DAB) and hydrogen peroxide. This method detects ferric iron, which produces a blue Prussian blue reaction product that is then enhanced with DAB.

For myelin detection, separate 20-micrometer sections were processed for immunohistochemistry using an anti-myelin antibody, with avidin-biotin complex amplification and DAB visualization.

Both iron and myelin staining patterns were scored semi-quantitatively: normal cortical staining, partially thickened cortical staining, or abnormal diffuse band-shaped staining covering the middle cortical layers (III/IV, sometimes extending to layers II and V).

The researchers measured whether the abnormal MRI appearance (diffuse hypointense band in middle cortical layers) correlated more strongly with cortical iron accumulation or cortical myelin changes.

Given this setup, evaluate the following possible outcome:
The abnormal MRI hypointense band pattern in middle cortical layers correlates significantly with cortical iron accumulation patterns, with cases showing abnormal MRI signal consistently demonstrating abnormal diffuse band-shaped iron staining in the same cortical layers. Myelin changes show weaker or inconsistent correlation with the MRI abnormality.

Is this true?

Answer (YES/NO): NO